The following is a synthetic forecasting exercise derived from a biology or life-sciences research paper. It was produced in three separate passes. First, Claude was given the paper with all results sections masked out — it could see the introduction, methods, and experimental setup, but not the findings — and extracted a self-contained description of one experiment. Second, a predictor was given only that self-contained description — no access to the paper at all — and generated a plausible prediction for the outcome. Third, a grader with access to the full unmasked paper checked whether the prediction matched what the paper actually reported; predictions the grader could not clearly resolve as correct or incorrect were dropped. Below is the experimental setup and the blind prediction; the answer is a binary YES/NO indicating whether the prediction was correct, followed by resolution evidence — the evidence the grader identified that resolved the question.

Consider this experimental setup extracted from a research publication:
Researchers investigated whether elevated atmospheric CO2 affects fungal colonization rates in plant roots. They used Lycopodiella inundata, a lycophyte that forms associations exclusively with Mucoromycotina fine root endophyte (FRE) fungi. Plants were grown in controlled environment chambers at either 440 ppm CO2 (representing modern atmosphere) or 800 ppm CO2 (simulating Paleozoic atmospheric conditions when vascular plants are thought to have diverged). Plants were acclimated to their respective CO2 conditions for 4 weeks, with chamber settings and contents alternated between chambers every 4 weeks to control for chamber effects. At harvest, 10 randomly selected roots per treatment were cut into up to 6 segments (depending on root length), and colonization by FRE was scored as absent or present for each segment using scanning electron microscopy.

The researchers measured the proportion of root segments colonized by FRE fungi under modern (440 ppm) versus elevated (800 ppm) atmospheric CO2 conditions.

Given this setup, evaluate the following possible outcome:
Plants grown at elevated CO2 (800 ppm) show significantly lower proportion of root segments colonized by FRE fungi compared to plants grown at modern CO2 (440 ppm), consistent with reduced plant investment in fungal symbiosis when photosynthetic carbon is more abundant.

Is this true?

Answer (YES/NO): NO